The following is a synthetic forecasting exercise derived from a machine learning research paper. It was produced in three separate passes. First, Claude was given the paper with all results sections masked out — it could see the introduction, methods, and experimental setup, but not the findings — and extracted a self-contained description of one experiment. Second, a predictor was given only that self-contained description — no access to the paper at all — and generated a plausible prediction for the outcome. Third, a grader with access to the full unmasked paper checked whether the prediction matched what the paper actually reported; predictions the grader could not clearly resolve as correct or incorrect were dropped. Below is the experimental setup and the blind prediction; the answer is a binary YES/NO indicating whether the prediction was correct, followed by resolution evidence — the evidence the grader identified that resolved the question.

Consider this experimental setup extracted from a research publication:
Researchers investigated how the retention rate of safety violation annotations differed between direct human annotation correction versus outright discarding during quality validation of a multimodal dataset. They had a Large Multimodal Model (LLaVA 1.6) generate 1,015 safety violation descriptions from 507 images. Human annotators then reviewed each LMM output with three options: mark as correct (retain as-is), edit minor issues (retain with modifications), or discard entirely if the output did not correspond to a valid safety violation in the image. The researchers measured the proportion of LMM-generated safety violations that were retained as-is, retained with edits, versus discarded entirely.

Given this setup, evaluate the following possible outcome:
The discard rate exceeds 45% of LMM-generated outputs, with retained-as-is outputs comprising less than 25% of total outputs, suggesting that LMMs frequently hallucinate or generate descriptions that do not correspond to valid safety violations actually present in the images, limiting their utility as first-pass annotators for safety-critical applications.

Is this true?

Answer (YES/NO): NO